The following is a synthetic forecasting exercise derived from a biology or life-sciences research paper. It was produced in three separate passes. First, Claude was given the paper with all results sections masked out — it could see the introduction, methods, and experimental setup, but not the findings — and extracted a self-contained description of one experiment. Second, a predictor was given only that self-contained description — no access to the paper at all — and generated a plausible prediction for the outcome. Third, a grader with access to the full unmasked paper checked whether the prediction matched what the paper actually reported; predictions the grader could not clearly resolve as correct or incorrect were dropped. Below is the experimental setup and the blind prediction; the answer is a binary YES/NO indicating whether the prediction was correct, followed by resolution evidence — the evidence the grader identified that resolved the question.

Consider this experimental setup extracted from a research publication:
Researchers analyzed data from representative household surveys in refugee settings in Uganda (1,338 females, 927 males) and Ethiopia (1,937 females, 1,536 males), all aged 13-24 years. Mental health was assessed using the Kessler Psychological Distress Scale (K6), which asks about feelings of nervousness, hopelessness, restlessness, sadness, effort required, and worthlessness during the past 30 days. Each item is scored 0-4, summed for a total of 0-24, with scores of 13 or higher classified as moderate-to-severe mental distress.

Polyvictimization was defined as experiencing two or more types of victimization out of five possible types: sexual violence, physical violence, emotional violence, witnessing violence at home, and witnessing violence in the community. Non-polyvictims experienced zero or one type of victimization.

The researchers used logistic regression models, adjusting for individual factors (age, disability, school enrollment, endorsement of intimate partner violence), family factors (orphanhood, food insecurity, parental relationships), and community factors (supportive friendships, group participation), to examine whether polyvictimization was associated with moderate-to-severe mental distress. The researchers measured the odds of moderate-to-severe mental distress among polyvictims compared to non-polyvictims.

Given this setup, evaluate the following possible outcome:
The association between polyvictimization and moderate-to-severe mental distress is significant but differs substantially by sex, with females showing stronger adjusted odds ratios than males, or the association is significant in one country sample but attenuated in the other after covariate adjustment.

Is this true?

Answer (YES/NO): YES